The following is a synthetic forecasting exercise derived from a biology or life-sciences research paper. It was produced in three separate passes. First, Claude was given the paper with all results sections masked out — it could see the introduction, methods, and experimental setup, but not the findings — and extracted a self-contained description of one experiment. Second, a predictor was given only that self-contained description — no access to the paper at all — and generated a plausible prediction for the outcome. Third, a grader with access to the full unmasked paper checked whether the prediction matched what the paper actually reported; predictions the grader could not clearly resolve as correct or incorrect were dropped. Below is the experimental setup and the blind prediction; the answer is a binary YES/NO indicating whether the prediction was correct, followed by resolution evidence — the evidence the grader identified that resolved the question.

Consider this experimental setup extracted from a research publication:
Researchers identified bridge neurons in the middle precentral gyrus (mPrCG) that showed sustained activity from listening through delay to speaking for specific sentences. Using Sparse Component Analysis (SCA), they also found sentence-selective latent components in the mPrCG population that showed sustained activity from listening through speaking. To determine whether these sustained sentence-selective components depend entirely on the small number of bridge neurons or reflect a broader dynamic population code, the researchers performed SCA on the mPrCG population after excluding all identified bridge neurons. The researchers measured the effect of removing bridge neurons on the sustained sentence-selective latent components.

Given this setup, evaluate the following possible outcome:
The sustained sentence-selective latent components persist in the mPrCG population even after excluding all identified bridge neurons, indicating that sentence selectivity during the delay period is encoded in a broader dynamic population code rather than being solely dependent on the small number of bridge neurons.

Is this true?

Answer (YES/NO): YES